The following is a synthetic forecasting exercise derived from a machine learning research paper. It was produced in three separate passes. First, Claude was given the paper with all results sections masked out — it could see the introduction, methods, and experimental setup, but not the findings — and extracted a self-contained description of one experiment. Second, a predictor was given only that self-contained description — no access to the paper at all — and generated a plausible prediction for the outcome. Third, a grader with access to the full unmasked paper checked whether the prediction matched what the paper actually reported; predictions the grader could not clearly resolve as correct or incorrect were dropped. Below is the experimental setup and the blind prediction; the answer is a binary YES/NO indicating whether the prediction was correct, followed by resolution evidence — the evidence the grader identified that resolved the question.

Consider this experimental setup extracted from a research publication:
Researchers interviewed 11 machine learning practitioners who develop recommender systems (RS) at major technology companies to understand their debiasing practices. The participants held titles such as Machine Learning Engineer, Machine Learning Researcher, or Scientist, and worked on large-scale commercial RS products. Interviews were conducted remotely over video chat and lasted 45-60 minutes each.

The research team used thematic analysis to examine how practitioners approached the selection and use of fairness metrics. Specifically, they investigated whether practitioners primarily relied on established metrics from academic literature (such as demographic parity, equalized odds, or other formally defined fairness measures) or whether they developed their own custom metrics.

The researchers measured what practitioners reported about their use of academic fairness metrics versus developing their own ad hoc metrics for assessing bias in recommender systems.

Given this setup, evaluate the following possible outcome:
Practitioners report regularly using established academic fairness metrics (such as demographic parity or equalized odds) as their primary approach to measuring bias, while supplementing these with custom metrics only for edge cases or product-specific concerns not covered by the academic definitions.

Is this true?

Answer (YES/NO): NO